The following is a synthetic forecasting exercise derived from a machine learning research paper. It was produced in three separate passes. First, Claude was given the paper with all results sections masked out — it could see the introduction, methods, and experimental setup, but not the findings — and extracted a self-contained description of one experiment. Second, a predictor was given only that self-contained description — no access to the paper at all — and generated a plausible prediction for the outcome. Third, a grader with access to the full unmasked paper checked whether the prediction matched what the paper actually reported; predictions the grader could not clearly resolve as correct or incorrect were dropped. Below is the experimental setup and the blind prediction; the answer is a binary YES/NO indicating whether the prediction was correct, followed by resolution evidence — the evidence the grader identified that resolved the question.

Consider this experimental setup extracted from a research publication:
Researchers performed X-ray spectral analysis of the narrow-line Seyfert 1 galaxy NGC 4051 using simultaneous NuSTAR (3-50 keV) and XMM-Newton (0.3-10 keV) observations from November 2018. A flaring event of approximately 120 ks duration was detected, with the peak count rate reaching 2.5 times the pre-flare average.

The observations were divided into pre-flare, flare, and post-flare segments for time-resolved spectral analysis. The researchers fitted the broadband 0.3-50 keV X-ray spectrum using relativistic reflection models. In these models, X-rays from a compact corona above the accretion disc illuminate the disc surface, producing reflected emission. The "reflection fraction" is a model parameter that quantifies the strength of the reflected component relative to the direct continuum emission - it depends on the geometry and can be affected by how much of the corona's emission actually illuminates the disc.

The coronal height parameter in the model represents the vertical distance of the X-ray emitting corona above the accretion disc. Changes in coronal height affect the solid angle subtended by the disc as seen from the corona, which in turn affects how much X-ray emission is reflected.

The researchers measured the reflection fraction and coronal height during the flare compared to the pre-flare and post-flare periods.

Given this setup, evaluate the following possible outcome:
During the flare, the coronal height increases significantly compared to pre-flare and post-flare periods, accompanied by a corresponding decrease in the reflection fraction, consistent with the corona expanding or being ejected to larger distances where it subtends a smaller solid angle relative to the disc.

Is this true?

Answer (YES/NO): YES